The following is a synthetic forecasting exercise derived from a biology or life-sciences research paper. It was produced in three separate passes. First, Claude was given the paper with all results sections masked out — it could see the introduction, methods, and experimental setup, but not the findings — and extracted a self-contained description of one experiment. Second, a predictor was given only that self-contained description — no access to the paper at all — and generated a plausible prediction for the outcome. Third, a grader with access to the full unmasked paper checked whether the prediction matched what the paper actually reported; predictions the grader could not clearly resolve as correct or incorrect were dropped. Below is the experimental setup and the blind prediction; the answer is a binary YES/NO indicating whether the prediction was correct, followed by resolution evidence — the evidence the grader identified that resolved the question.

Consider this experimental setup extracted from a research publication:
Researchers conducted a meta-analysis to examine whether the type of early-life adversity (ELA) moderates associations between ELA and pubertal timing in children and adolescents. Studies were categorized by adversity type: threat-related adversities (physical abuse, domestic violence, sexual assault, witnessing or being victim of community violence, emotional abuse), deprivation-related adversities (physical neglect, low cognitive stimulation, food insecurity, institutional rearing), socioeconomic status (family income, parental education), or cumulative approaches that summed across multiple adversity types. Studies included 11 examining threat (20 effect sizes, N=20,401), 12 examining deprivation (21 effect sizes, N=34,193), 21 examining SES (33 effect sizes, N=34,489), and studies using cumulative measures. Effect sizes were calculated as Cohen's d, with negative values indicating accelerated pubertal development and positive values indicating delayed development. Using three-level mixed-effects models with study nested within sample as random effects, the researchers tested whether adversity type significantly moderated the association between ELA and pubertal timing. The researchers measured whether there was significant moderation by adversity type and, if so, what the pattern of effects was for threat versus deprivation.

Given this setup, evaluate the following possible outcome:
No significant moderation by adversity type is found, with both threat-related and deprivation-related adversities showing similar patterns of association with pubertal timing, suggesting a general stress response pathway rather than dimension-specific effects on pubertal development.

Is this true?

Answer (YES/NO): NO